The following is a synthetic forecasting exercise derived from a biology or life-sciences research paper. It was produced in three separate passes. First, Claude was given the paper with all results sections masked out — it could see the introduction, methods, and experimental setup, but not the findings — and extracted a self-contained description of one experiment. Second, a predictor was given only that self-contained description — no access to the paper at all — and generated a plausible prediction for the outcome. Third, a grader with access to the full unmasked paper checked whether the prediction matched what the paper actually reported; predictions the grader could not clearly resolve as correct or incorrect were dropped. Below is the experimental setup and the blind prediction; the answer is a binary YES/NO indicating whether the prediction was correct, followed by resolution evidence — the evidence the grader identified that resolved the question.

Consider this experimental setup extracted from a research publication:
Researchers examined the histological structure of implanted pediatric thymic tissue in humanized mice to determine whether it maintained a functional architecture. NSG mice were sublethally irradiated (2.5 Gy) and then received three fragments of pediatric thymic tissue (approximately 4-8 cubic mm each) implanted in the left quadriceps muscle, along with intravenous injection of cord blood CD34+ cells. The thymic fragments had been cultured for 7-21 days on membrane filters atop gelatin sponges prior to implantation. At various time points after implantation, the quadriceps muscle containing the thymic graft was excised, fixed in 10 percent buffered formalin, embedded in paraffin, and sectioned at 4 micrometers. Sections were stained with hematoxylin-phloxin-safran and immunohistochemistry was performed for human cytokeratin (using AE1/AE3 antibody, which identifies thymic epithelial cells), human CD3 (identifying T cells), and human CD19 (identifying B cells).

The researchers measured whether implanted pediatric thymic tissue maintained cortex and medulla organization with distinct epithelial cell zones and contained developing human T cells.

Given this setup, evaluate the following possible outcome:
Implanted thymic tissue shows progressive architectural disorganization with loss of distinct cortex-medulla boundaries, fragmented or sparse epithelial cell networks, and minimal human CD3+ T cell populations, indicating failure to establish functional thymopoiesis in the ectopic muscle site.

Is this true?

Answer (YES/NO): NO